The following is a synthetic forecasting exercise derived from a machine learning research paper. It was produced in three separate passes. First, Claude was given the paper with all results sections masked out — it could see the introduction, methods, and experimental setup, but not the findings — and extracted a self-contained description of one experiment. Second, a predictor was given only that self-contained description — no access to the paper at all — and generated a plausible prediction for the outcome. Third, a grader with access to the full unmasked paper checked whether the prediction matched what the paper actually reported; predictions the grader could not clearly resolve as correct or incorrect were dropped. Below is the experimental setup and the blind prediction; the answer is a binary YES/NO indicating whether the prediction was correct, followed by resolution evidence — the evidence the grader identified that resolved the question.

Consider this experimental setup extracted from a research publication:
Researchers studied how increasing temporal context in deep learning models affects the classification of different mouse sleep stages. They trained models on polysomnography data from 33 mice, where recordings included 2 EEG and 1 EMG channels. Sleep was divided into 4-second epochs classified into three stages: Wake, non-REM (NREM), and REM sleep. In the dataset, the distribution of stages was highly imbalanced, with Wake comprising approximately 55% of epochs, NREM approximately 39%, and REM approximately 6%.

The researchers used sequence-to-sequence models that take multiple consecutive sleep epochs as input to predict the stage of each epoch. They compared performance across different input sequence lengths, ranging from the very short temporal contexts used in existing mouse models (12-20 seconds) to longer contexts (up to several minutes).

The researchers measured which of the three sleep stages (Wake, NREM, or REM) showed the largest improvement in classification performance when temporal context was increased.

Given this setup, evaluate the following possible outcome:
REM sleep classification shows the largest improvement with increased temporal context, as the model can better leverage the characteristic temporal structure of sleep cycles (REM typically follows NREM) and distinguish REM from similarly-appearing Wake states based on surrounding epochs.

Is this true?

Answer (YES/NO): YES